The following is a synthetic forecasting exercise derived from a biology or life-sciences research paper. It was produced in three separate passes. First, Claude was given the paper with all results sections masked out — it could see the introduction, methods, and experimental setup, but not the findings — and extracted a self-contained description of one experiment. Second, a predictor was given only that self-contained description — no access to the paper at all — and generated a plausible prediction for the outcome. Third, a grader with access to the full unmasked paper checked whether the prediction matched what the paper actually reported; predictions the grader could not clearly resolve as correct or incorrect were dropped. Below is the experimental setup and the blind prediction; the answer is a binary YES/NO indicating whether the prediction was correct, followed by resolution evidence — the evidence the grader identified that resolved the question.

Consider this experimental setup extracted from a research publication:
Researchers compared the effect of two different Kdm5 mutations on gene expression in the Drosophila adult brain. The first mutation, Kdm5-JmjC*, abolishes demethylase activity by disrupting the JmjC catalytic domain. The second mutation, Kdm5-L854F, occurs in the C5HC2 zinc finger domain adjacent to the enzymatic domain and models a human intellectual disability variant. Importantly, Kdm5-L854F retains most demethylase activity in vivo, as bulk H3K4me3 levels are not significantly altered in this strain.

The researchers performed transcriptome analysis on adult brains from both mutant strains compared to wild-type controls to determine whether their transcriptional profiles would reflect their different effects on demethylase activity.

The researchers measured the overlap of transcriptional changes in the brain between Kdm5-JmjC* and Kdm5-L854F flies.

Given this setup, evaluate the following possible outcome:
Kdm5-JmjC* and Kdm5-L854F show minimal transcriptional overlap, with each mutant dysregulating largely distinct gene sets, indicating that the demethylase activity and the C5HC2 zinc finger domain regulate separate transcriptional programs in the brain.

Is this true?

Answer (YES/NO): NO